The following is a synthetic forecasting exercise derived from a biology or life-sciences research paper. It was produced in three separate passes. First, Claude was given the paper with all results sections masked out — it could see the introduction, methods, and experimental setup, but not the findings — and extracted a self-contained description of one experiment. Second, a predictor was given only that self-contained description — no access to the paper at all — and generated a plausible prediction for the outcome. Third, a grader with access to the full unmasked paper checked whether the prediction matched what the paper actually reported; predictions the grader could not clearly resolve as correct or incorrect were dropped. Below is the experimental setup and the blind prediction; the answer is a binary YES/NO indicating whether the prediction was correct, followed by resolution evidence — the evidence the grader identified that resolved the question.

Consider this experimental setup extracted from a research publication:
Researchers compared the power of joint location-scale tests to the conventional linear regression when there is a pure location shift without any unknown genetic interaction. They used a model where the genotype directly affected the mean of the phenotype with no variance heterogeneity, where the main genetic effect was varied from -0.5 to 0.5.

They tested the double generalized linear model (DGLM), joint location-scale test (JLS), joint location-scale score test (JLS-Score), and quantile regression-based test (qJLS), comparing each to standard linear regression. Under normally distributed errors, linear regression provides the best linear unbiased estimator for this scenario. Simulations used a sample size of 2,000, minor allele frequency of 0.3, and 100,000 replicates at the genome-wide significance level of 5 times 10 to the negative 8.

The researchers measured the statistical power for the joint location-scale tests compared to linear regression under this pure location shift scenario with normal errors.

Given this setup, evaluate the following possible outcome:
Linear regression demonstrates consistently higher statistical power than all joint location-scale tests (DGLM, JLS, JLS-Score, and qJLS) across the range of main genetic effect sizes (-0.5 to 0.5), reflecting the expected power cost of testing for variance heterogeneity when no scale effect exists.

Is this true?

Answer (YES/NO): YES